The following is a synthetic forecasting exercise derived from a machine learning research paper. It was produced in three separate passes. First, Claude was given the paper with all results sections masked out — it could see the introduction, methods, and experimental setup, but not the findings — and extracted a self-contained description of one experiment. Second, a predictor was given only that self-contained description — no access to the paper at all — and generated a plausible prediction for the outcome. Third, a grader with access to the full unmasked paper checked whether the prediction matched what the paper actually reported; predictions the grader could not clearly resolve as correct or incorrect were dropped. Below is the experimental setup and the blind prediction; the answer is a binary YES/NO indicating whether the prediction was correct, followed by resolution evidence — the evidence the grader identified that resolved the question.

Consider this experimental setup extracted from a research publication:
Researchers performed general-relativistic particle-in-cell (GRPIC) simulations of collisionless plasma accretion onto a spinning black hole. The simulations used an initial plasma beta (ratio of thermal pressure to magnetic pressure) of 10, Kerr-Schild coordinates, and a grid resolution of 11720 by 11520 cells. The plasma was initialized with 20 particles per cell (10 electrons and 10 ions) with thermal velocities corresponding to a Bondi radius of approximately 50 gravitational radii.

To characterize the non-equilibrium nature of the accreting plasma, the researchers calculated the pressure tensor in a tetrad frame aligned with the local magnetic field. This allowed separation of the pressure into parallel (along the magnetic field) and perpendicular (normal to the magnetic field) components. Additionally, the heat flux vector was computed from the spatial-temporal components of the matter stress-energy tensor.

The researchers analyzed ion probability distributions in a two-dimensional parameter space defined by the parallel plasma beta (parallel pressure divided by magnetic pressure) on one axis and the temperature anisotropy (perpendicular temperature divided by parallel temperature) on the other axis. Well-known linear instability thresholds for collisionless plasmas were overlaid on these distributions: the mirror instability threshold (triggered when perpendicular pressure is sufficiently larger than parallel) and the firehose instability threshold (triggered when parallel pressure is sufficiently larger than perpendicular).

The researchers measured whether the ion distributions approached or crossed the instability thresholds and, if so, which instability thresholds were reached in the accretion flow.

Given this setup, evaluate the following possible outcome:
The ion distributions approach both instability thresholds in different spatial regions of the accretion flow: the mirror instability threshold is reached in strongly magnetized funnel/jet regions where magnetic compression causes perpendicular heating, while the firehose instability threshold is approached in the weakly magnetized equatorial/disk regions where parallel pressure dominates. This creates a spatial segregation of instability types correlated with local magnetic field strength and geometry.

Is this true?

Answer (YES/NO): YES